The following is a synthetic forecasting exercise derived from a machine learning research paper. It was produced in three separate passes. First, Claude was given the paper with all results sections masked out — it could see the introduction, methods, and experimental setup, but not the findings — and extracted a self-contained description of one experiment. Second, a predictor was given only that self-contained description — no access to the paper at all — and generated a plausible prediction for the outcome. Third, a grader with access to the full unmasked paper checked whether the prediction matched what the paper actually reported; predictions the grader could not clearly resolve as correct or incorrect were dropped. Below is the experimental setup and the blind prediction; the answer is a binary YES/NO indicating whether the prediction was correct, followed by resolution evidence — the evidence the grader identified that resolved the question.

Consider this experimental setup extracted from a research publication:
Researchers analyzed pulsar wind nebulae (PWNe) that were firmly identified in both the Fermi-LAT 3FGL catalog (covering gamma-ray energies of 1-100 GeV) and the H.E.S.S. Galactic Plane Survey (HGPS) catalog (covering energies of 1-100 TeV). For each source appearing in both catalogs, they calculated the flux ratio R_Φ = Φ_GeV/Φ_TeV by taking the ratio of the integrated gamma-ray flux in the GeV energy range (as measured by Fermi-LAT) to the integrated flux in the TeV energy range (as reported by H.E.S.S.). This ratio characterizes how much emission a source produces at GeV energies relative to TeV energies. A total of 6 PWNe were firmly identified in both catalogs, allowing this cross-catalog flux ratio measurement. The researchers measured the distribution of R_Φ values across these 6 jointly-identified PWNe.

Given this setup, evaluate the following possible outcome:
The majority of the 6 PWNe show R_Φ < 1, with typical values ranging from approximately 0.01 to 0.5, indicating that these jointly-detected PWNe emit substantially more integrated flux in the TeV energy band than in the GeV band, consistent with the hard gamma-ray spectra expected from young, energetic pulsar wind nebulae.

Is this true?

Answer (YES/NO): NO